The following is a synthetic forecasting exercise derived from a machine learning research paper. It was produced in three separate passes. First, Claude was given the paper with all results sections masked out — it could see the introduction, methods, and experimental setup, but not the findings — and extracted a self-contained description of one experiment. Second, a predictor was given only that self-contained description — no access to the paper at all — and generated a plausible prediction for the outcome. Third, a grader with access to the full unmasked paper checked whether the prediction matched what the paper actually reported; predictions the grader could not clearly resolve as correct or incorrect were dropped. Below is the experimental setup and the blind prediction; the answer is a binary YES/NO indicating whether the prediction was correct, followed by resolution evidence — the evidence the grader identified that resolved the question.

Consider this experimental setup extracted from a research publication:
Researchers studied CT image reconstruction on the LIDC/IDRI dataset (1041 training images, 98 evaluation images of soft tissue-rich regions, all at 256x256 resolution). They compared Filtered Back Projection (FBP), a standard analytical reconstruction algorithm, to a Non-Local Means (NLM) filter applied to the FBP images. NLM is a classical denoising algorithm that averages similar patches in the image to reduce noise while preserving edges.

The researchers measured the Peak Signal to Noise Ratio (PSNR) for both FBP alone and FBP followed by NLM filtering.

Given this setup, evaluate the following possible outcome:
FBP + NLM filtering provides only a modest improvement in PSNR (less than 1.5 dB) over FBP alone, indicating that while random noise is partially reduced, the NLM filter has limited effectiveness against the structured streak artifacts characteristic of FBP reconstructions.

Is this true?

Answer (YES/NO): NO